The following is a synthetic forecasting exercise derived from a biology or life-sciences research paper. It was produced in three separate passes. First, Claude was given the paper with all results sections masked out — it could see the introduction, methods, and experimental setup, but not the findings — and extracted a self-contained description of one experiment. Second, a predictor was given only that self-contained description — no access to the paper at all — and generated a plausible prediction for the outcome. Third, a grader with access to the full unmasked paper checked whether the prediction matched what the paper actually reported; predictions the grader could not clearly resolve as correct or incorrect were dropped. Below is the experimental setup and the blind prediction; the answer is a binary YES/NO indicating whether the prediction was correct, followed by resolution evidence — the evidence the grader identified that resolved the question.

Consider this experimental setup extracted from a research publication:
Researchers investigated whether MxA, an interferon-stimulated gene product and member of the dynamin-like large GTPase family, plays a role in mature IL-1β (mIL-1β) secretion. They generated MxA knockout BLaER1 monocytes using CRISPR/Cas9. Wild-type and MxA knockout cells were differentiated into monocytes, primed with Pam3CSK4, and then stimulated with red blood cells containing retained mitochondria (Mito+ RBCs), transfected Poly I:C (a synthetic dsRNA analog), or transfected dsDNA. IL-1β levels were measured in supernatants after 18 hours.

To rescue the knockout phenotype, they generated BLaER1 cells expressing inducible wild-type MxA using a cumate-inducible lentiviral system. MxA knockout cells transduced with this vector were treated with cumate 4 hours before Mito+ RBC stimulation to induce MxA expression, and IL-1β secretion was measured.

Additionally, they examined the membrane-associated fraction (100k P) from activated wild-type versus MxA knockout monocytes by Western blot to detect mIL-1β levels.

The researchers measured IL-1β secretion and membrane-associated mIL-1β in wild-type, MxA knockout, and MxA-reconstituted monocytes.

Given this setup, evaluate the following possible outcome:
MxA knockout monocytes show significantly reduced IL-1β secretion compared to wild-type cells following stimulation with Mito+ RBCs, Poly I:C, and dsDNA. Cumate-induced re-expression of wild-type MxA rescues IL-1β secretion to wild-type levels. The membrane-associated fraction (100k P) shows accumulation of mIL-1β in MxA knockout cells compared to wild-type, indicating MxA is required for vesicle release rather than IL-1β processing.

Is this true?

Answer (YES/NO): NO